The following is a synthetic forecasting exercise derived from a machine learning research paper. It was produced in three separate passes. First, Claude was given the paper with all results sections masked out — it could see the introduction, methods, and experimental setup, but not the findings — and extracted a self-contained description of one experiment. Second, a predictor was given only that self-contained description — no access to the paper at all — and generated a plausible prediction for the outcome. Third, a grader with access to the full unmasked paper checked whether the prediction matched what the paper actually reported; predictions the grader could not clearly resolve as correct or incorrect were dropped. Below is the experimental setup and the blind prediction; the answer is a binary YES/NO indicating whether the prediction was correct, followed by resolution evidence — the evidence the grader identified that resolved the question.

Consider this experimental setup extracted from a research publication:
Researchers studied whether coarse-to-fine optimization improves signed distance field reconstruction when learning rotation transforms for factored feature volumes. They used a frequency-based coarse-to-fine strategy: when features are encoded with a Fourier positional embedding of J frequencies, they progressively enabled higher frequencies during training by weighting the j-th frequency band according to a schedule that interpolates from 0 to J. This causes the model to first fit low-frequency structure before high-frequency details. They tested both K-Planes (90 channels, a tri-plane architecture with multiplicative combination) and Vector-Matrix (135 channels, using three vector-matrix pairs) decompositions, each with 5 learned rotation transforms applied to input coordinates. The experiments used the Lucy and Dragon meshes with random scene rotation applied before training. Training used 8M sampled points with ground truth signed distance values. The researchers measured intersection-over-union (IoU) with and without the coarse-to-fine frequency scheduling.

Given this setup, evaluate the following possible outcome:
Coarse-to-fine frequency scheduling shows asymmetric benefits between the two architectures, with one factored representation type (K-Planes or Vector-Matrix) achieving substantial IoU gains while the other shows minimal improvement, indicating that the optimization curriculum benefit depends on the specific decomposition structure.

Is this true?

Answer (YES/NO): NO